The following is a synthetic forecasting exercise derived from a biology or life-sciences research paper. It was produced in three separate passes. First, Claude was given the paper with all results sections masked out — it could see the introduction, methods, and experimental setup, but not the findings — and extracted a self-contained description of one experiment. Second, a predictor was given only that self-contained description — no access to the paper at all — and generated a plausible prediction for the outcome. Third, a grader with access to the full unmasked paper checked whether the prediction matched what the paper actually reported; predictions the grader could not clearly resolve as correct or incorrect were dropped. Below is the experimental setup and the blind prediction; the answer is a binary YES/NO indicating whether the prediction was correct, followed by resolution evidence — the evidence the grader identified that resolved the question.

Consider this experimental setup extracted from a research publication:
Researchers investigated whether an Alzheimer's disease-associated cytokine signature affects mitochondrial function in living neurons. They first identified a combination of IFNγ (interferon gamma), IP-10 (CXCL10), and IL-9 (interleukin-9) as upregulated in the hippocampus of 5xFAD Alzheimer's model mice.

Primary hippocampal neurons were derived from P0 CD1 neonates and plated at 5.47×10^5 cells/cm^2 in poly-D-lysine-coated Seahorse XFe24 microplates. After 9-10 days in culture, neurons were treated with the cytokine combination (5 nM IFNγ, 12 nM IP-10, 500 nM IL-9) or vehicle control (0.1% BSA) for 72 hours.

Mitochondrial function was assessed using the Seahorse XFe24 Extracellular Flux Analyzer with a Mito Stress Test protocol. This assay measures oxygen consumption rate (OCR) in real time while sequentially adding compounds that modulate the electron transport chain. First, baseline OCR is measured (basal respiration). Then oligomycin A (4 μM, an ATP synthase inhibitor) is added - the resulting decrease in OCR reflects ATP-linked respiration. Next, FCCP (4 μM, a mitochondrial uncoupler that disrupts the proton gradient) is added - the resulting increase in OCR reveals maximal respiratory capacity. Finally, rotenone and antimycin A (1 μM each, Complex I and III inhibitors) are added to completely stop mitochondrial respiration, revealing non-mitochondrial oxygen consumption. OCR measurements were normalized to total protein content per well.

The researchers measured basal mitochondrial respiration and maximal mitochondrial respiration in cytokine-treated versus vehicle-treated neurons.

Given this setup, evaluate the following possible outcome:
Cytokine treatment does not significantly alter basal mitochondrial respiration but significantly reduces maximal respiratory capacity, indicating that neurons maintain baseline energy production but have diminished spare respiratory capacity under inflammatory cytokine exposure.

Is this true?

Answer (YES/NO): NO